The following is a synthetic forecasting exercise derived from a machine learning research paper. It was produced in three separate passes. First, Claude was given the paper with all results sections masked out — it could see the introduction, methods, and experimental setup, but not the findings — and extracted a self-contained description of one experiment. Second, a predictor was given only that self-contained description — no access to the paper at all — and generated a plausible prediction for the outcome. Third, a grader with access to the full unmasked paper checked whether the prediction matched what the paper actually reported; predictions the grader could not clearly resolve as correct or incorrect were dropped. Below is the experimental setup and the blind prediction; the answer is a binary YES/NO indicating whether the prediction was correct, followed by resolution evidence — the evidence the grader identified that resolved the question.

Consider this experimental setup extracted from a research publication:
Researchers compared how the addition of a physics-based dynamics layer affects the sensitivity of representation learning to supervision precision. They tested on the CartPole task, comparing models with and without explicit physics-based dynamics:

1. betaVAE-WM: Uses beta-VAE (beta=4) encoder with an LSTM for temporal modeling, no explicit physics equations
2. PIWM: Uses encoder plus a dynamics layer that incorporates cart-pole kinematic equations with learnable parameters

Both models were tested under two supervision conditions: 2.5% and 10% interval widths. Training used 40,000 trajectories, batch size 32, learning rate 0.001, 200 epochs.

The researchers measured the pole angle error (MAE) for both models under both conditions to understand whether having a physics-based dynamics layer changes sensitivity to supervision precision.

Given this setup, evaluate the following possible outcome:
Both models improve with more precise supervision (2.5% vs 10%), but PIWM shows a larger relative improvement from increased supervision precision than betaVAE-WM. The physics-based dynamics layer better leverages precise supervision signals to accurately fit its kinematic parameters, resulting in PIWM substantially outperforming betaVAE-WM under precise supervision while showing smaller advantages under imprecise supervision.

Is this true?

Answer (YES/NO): NO